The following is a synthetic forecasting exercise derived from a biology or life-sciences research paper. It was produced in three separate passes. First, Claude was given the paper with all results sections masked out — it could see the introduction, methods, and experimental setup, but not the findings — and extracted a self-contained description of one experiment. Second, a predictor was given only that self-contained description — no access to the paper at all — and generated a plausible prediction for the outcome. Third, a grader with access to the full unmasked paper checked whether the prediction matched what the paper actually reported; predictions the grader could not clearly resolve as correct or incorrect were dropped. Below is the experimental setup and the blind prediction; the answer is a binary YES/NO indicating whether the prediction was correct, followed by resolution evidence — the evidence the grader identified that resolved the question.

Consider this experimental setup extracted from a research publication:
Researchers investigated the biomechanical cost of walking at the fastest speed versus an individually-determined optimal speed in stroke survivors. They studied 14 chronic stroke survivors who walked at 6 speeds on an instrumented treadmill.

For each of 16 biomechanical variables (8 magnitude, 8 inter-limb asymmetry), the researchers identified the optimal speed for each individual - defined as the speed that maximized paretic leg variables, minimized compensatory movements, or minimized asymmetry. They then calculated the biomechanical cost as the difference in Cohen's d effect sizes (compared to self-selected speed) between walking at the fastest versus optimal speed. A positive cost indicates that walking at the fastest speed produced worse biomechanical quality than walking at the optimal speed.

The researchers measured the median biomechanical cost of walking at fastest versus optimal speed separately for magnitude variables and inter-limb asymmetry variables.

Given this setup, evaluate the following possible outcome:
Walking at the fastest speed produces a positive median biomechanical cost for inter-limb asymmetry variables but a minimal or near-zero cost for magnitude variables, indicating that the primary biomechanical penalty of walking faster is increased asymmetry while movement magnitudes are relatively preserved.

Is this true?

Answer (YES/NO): YES